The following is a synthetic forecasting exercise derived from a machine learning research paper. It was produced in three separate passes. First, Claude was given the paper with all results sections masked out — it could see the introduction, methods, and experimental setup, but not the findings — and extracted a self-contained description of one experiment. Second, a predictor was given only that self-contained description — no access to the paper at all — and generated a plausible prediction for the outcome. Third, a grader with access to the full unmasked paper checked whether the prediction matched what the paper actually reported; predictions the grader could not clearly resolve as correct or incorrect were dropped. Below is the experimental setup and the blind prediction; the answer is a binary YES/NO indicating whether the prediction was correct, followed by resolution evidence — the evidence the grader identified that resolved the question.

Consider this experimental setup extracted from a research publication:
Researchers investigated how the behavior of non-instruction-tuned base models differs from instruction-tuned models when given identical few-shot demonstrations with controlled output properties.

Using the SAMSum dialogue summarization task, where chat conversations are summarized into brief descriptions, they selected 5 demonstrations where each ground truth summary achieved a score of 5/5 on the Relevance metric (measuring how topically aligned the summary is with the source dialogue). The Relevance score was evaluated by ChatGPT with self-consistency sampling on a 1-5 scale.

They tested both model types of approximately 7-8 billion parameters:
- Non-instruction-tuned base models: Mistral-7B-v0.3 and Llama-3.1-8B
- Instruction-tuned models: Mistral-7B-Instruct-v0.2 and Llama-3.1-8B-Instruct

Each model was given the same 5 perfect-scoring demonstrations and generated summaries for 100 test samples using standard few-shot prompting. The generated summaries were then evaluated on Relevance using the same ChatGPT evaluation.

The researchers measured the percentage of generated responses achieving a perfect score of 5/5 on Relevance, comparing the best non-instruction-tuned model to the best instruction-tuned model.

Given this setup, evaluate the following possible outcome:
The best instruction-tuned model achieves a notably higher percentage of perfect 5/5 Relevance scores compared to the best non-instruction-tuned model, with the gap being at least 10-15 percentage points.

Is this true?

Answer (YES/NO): YES